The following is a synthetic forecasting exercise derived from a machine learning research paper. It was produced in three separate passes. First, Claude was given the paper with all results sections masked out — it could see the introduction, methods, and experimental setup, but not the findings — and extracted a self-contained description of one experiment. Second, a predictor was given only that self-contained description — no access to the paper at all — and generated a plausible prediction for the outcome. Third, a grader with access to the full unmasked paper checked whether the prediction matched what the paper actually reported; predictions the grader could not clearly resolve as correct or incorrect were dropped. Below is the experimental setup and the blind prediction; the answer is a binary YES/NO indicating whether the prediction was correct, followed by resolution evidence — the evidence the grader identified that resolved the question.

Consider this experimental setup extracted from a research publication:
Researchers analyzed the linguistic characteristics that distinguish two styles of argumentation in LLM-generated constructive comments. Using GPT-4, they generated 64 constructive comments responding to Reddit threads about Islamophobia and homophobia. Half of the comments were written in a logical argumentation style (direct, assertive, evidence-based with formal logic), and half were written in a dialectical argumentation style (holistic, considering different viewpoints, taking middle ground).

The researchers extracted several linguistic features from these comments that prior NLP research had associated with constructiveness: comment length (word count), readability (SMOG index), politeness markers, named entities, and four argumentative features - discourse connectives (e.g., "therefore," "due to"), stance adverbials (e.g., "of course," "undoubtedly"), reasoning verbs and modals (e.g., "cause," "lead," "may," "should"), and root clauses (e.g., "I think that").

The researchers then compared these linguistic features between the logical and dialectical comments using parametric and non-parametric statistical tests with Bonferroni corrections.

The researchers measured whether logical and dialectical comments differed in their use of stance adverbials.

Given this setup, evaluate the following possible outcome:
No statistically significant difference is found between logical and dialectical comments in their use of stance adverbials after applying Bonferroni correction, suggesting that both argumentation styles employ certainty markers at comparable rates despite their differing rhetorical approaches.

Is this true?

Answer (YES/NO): NO